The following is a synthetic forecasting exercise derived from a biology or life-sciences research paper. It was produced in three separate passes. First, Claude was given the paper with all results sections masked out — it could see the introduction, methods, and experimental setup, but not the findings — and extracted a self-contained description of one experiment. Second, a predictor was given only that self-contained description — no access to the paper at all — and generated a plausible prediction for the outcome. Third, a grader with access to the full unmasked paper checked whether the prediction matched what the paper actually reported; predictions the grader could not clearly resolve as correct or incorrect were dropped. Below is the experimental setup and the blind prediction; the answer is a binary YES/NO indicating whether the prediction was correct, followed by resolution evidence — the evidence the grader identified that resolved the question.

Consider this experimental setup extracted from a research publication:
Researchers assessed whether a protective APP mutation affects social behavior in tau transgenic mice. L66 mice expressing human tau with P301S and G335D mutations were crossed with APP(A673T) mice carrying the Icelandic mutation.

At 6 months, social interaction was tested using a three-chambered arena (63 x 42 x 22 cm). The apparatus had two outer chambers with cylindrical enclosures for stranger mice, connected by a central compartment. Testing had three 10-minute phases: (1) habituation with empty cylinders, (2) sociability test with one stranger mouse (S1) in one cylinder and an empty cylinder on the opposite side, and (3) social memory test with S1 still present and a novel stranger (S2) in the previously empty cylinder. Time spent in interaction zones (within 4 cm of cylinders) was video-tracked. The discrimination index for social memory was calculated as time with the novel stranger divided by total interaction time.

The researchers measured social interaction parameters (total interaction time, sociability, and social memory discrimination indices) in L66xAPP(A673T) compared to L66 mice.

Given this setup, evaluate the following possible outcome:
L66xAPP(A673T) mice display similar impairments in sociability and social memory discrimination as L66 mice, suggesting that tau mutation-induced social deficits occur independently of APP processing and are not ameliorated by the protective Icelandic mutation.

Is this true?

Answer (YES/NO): YES